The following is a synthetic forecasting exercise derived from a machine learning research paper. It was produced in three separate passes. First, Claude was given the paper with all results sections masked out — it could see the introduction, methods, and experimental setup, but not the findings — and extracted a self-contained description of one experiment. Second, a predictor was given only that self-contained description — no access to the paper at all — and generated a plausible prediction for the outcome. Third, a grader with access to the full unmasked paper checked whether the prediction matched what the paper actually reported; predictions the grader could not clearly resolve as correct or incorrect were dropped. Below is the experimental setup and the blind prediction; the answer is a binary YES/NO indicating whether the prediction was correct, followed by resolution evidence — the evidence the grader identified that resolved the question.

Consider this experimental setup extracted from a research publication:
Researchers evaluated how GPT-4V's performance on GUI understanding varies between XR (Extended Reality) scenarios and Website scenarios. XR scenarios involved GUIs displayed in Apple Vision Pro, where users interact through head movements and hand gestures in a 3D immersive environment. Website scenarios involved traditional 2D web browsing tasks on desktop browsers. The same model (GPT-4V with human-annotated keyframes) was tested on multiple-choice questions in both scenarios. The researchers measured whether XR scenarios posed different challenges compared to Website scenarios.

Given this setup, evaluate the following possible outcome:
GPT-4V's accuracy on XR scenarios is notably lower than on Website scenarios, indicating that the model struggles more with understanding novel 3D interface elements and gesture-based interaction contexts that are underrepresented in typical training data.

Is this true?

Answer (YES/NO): NO